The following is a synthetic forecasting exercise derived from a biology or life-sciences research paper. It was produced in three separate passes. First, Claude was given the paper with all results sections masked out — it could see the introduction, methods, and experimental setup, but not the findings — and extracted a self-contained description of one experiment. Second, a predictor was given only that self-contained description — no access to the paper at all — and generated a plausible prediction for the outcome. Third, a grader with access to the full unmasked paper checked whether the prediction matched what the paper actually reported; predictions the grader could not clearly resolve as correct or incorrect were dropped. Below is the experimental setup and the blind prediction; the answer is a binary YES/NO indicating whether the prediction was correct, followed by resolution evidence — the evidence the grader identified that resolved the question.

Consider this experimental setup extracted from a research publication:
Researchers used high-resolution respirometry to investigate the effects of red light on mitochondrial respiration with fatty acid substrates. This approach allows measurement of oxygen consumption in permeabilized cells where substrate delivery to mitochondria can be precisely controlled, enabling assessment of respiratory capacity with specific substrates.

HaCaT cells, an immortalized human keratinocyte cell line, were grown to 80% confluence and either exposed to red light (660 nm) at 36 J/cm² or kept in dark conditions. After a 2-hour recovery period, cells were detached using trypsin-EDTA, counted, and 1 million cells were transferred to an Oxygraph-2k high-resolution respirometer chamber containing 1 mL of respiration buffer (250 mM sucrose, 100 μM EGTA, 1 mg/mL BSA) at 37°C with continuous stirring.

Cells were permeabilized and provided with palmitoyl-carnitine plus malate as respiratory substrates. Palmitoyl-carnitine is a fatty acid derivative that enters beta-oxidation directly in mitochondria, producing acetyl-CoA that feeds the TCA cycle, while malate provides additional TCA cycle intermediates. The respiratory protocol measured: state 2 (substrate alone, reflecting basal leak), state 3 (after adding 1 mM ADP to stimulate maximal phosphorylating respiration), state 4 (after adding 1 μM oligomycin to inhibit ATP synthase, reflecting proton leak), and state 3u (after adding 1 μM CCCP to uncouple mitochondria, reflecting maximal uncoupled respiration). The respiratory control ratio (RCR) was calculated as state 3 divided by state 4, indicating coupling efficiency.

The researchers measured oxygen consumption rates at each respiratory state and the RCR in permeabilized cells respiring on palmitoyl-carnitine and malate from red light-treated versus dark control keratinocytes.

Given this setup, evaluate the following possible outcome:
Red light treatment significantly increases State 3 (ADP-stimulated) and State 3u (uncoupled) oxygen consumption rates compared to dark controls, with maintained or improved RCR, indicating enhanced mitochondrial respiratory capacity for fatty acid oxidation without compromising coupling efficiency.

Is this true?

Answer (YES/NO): NO